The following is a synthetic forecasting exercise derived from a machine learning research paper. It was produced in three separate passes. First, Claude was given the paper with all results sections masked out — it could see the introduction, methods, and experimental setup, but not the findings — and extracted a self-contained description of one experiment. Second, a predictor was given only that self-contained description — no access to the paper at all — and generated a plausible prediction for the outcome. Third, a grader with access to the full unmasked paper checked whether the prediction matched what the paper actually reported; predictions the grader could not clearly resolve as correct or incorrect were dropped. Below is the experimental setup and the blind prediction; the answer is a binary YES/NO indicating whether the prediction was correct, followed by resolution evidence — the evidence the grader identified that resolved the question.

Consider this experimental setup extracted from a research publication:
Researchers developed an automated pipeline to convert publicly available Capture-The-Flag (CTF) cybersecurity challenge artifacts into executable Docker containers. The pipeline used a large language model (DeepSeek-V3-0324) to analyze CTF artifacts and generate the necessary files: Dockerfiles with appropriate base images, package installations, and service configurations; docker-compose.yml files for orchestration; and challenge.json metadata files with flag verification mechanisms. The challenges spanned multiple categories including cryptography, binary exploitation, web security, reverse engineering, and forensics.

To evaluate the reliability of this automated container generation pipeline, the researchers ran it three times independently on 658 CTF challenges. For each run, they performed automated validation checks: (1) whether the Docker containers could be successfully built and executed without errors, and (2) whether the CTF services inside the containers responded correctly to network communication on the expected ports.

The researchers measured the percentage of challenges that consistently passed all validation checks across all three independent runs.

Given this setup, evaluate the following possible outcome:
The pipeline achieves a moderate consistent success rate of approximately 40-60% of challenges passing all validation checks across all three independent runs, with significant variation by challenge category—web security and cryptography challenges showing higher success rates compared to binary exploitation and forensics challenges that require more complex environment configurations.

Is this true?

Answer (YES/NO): NO